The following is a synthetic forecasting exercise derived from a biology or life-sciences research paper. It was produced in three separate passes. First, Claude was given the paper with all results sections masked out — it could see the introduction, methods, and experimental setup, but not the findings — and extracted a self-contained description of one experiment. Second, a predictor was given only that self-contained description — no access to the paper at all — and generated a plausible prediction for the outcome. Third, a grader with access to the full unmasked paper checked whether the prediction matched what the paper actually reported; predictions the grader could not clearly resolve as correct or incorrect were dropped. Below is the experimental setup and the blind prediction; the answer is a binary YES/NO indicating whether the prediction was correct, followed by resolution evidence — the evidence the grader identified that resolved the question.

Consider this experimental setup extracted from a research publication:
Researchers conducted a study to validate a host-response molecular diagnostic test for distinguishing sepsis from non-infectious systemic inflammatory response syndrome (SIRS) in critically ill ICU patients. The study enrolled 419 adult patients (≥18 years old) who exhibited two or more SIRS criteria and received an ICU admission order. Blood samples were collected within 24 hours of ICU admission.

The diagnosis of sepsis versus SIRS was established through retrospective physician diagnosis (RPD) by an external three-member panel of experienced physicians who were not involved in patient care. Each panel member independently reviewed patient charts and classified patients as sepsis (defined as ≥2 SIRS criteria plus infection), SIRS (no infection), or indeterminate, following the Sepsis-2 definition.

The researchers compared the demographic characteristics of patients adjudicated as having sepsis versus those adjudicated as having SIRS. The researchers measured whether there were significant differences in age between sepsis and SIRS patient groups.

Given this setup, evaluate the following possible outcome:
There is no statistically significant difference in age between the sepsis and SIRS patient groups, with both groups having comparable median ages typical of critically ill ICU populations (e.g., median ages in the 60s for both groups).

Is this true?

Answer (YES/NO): NO